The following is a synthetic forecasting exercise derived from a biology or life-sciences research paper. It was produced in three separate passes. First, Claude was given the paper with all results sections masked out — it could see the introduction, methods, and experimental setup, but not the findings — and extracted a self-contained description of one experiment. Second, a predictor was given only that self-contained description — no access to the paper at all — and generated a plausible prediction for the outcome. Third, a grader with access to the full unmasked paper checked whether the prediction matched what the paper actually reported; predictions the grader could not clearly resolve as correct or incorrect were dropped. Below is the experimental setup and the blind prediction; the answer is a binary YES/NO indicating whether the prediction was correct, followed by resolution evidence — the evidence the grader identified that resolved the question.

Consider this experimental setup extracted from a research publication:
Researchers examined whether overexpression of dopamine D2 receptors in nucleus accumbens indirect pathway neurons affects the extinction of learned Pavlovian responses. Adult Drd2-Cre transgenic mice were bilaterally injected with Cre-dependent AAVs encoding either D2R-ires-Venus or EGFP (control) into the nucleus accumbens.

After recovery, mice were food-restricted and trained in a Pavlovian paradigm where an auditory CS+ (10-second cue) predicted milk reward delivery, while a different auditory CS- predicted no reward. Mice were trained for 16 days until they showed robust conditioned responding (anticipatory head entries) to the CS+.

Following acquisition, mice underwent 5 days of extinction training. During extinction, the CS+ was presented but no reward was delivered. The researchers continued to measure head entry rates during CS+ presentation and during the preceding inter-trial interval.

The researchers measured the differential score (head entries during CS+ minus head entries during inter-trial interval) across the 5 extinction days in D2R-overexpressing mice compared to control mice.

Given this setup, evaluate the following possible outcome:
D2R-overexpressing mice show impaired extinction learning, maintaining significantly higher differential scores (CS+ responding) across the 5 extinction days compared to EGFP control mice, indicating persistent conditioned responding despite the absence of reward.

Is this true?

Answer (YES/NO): NO